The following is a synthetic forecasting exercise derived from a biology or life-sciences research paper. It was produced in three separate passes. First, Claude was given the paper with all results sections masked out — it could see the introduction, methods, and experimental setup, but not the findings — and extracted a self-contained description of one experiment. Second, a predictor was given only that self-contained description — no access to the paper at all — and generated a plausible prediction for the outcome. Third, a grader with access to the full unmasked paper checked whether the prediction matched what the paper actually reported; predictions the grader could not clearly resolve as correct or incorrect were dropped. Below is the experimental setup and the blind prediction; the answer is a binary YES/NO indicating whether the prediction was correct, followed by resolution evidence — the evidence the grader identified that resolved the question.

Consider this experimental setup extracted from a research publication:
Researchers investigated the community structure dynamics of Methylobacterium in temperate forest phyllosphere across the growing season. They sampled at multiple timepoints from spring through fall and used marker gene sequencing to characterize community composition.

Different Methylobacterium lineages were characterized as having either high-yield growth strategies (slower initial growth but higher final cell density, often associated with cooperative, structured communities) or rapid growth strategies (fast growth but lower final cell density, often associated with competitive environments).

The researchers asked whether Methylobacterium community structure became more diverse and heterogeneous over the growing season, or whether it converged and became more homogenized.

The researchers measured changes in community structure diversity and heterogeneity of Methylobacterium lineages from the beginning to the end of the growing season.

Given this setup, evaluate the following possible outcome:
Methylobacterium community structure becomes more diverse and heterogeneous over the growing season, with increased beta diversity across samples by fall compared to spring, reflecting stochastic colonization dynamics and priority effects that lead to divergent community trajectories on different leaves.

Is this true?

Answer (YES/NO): NO